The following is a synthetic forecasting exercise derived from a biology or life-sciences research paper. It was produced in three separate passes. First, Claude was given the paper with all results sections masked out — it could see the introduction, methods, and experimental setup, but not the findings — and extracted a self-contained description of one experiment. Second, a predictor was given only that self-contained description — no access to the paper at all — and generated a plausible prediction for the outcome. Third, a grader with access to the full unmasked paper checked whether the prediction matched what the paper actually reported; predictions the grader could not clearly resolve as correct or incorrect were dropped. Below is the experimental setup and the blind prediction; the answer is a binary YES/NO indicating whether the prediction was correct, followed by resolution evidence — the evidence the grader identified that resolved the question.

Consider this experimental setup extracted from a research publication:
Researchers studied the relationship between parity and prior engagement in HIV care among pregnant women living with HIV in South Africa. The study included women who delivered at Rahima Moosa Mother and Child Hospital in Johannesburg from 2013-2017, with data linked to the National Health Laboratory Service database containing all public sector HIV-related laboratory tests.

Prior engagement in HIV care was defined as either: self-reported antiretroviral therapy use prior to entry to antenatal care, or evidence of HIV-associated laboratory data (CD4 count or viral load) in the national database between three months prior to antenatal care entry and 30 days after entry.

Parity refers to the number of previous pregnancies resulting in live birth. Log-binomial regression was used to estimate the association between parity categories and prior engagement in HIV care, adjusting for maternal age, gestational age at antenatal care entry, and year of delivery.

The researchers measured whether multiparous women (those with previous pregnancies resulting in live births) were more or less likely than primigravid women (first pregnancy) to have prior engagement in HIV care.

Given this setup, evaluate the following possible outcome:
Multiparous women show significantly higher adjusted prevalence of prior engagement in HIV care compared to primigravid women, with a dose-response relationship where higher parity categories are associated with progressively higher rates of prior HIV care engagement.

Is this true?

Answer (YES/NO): NO